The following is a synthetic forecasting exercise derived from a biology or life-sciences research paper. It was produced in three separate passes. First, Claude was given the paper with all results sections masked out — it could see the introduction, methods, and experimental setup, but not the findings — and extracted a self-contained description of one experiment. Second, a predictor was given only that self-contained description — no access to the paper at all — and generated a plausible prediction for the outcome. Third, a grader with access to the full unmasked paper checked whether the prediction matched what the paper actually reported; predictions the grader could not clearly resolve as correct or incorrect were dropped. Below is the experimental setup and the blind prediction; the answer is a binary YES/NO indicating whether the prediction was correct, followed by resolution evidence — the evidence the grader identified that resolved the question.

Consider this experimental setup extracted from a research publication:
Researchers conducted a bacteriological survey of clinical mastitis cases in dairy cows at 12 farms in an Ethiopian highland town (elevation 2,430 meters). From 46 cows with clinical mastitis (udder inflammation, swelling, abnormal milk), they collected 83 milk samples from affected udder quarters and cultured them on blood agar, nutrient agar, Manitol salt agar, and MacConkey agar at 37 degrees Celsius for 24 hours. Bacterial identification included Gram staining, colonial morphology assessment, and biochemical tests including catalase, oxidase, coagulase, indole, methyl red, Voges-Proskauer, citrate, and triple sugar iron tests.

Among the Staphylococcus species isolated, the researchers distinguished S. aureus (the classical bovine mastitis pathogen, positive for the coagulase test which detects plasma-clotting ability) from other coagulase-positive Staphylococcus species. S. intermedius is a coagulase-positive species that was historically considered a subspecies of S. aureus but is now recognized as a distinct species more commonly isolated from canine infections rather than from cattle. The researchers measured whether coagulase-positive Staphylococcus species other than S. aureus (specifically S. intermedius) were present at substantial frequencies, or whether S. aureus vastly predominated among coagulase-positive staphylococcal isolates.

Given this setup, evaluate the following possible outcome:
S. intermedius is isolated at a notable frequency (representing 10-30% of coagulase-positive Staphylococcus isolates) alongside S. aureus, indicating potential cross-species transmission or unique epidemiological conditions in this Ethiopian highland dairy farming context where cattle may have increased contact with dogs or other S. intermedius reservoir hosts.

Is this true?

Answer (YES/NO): NO